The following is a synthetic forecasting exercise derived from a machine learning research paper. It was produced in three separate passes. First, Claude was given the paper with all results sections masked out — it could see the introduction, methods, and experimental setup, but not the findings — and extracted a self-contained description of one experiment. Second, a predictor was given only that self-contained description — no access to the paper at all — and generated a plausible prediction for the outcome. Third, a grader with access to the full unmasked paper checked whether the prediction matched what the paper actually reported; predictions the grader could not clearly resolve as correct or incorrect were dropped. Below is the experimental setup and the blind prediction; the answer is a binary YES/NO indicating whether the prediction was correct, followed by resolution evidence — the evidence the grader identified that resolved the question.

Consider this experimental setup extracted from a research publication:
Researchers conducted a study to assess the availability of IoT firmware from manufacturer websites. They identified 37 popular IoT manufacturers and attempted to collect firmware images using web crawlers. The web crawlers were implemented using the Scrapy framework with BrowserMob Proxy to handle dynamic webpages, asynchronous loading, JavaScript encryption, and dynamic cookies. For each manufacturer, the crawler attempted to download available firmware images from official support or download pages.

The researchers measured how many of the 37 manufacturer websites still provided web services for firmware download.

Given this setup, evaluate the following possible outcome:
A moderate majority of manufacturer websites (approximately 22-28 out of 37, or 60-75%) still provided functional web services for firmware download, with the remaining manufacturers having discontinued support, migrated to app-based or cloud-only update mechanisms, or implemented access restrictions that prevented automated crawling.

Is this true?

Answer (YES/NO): NO